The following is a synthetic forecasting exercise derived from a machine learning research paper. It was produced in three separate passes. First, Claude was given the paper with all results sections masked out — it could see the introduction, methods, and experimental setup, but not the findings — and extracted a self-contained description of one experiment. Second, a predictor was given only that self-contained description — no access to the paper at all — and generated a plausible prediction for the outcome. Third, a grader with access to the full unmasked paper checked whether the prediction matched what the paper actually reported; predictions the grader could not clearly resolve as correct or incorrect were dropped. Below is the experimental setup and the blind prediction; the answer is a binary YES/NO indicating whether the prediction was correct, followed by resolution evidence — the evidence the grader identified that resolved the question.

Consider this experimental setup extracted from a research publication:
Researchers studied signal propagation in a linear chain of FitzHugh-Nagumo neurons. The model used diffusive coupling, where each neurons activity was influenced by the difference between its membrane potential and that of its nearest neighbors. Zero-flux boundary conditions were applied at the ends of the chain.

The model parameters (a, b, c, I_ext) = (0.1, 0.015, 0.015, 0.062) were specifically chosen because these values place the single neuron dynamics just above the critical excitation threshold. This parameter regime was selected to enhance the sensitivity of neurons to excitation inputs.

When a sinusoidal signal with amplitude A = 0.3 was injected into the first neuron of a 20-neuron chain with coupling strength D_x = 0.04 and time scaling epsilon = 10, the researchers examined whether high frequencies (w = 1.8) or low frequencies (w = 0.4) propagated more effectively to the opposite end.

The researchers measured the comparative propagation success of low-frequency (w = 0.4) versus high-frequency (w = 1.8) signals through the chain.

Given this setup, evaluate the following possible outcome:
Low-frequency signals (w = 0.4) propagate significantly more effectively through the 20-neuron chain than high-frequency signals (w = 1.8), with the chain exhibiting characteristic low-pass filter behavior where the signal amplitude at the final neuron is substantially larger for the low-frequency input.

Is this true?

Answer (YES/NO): NO